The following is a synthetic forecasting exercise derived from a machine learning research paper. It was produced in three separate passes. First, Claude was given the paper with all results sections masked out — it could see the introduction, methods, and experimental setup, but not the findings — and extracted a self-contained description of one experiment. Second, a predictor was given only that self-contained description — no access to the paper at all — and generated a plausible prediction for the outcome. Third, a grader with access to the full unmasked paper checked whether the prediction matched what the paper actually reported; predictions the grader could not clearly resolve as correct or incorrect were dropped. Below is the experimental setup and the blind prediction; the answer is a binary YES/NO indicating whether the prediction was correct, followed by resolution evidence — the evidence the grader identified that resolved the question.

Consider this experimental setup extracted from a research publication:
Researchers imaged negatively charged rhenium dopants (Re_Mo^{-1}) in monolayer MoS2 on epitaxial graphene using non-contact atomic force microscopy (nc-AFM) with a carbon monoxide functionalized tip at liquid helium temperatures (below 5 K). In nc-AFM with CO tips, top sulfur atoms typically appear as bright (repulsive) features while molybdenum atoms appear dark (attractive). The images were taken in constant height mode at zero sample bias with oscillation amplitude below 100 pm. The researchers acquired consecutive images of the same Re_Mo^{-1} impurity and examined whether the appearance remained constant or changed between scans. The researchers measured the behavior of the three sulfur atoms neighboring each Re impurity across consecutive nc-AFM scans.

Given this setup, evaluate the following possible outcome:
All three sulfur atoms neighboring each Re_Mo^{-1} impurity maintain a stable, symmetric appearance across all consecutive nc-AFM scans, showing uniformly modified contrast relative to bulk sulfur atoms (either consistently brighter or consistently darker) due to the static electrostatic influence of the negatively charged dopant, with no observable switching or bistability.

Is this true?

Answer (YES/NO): NO